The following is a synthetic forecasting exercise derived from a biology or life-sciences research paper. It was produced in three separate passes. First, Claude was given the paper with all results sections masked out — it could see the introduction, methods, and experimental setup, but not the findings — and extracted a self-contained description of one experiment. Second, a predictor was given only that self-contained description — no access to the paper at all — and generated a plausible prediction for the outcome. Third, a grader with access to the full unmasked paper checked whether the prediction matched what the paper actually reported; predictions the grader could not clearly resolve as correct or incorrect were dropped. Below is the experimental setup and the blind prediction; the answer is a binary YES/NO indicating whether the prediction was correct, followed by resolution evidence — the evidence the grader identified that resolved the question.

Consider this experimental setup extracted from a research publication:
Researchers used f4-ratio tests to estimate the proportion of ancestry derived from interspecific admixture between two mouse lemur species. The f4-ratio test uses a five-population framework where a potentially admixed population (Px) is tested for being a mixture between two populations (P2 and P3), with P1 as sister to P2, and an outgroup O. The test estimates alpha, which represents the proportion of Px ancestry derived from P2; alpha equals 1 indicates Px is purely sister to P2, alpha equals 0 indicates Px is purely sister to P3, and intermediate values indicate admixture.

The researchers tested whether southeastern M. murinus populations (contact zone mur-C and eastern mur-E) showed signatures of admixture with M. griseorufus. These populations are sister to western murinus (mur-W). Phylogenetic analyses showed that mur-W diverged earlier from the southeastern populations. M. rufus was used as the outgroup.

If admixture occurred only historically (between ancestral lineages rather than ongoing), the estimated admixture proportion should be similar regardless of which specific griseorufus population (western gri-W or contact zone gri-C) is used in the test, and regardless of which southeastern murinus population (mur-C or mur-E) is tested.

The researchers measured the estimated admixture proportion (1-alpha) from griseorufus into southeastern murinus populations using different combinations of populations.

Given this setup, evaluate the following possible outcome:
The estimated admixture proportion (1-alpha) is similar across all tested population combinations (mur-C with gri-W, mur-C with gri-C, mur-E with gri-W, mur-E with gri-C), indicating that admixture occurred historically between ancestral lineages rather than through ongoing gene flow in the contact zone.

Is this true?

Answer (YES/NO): YES